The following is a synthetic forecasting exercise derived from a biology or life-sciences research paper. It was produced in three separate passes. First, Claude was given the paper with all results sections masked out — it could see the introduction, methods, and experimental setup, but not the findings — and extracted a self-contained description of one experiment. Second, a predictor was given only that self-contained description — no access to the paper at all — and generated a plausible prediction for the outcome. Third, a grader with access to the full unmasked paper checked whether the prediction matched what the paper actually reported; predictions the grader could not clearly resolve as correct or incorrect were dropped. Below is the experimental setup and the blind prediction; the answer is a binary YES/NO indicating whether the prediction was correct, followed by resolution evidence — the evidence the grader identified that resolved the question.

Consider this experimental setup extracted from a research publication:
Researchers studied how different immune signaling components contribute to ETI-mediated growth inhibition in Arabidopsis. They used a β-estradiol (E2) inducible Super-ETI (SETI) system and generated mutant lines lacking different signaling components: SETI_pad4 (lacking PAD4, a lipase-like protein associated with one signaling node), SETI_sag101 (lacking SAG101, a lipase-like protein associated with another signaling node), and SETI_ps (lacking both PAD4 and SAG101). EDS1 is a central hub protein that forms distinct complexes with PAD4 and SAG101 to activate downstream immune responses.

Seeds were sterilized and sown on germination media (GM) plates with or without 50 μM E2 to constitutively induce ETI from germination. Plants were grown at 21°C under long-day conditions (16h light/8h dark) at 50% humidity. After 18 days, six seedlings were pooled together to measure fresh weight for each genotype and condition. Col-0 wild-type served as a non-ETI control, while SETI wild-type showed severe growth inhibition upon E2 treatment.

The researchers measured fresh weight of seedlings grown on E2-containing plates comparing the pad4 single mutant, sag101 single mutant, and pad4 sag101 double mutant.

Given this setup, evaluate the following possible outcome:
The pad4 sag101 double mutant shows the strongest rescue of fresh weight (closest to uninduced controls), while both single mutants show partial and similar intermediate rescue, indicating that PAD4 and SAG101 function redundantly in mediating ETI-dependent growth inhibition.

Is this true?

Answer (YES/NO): NO